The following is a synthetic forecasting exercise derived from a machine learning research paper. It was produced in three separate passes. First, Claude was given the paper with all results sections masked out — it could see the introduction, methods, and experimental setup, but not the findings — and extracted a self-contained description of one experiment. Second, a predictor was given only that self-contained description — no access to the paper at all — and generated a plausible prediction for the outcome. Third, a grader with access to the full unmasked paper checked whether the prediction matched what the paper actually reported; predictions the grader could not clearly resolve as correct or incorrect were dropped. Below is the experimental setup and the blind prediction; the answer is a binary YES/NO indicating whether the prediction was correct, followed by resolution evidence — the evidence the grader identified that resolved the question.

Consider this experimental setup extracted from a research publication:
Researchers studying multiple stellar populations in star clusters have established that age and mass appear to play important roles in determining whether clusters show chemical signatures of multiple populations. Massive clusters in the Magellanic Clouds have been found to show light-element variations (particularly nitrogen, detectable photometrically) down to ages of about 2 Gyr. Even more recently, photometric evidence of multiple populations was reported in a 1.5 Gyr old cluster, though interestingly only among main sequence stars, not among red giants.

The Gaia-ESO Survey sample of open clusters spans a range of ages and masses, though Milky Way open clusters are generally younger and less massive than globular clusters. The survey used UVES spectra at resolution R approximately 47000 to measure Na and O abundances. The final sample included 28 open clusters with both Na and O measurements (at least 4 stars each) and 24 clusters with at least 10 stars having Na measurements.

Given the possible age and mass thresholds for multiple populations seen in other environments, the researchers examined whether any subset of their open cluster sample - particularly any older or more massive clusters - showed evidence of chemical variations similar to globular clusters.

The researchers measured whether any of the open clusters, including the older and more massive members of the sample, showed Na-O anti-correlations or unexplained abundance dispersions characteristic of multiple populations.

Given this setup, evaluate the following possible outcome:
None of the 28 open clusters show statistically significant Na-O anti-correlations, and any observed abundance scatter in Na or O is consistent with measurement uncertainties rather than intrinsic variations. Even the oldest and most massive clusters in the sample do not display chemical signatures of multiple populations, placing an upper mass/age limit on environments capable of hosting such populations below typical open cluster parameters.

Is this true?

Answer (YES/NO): YES